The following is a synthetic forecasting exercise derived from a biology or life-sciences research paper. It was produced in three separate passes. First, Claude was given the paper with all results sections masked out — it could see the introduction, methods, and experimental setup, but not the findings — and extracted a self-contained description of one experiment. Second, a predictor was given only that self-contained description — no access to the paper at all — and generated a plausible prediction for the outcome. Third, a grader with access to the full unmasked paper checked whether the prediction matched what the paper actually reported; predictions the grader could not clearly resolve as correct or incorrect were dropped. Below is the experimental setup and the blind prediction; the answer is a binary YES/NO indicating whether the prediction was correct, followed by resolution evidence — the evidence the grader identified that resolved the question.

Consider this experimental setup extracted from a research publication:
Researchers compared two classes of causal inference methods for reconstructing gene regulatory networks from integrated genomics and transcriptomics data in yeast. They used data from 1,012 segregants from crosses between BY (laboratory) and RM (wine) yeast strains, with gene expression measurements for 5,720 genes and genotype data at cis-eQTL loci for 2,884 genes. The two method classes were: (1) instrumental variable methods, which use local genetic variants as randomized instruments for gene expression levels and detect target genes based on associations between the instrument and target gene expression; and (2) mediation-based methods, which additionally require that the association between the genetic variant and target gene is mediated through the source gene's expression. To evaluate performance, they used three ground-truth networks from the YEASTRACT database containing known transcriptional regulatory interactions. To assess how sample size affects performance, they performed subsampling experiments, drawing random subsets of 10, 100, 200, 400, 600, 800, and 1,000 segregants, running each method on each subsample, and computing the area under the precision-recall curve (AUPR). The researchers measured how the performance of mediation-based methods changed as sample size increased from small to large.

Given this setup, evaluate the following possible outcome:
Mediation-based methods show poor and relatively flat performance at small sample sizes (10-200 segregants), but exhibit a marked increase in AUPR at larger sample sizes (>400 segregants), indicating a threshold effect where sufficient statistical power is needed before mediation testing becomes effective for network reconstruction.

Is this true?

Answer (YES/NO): NO